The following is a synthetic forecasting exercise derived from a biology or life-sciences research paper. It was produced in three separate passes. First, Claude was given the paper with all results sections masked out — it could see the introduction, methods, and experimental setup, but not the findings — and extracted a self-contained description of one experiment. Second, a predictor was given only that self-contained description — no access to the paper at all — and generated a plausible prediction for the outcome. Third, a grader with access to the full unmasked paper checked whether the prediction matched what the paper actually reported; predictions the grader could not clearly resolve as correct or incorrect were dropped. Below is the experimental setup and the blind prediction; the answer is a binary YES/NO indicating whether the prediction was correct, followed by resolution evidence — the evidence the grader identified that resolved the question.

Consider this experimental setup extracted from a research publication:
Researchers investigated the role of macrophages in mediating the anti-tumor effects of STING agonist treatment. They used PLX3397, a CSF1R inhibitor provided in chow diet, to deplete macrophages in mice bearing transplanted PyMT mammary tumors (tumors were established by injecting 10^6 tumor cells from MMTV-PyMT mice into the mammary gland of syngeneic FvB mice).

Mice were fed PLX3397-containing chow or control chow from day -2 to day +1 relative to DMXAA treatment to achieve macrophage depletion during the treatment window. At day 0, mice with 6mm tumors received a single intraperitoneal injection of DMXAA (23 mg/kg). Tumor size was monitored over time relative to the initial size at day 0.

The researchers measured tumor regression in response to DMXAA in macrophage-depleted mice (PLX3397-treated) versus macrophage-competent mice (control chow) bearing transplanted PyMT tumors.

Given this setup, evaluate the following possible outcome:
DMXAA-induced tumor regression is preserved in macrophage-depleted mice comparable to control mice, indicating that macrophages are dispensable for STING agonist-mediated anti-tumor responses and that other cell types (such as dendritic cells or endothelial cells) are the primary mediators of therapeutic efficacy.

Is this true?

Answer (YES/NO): NO